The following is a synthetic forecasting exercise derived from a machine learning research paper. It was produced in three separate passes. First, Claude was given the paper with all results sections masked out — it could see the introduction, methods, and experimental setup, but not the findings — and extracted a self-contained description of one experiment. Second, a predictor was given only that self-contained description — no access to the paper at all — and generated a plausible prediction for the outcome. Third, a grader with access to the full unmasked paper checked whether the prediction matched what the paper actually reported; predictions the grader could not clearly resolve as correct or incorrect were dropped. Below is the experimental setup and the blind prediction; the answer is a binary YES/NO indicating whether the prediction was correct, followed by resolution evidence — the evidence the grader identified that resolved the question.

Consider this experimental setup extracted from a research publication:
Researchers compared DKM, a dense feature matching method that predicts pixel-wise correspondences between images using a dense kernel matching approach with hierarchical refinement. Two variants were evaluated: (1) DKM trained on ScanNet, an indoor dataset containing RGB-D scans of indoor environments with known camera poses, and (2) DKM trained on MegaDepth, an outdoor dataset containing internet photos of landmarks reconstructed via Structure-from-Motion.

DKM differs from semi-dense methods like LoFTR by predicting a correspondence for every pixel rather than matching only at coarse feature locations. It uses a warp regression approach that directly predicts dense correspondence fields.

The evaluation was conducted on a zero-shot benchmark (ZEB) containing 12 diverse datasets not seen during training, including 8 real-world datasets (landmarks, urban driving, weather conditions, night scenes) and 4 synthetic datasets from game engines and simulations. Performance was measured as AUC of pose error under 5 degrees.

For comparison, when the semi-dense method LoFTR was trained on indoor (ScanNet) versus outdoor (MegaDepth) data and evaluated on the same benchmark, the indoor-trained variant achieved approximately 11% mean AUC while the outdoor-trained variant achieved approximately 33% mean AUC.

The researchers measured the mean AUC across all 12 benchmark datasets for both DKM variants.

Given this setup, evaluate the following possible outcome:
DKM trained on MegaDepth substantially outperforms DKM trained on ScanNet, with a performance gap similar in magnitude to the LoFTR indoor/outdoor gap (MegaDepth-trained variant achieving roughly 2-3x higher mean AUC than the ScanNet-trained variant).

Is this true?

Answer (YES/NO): NO